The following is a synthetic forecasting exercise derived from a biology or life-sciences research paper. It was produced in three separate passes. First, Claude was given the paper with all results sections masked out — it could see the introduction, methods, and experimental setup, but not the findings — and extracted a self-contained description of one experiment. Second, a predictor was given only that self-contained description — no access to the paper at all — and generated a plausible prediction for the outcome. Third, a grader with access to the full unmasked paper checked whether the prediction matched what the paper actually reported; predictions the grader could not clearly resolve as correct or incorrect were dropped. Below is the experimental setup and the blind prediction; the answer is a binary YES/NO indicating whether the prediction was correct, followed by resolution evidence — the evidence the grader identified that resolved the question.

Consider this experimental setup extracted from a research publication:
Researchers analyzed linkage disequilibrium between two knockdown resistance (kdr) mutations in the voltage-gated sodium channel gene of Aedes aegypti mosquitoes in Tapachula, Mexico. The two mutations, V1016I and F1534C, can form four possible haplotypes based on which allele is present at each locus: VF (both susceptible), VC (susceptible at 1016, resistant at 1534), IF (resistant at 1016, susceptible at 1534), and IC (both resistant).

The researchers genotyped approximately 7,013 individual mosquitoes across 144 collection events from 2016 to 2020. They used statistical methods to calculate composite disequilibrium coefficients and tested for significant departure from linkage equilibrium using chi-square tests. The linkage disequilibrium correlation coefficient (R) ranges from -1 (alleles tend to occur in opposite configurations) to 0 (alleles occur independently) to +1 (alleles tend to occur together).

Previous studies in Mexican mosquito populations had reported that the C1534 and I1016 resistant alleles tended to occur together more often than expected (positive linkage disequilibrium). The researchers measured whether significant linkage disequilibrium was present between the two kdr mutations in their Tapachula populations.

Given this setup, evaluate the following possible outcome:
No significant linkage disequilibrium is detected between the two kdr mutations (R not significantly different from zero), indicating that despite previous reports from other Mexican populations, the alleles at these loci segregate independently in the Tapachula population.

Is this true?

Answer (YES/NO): YES